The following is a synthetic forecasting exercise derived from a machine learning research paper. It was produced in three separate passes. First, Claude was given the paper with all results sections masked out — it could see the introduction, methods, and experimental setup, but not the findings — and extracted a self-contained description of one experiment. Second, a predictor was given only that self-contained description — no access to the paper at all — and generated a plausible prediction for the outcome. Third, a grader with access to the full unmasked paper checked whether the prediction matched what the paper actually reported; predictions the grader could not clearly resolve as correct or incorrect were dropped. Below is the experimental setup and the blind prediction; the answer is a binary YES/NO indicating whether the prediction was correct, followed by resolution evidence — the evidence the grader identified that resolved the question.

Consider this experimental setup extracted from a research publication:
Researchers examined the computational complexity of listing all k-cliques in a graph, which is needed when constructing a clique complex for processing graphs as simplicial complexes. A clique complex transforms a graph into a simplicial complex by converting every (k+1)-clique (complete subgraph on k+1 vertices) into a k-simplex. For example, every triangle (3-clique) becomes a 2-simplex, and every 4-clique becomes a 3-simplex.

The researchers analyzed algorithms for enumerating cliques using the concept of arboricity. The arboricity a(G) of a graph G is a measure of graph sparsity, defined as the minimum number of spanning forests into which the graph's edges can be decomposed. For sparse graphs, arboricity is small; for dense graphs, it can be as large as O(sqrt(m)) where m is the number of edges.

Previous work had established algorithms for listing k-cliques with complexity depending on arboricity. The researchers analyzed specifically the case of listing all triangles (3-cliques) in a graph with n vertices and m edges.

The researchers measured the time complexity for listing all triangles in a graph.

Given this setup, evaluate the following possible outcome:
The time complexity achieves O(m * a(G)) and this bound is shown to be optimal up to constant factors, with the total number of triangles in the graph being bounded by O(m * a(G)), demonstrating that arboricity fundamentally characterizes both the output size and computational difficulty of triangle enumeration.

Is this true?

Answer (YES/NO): NO